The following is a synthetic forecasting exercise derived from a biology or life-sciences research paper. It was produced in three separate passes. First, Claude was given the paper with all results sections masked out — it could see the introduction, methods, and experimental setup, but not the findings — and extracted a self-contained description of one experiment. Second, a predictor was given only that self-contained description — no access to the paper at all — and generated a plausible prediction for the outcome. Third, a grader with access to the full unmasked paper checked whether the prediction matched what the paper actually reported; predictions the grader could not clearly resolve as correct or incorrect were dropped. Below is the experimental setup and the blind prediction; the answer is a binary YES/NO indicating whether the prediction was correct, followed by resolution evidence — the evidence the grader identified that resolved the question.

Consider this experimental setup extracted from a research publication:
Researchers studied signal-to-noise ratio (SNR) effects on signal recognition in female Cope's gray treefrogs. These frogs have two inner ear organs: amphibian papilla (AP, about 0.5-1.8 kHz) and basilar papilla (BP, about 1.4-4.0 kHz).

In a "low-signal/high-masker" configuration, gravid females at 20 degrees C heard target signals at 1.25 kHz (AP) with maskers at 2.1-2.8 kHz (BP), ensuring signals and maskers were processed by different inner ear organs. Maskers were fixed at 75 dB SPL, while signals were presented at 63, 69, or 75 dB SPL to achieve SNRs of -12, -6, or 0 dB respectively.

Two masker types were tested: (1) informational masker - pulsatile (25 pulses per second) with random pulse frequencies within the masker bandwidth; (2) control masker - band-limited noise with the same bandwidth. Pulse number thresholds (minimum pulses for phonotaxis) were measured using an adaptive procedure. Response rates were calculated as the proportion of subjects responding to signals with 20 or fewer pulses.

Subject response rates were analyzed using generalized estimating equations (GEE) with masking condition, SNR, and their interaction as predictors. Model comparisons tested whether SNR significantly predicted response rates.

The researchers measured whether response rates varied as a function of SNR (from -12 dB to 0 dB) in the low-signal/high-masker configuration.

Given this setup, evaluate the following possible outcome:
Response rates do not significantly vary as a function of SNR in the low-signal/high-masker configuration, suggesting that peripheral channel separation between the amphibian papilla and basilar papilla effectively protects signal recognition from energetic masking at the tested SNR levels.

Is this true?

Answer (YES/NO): YES